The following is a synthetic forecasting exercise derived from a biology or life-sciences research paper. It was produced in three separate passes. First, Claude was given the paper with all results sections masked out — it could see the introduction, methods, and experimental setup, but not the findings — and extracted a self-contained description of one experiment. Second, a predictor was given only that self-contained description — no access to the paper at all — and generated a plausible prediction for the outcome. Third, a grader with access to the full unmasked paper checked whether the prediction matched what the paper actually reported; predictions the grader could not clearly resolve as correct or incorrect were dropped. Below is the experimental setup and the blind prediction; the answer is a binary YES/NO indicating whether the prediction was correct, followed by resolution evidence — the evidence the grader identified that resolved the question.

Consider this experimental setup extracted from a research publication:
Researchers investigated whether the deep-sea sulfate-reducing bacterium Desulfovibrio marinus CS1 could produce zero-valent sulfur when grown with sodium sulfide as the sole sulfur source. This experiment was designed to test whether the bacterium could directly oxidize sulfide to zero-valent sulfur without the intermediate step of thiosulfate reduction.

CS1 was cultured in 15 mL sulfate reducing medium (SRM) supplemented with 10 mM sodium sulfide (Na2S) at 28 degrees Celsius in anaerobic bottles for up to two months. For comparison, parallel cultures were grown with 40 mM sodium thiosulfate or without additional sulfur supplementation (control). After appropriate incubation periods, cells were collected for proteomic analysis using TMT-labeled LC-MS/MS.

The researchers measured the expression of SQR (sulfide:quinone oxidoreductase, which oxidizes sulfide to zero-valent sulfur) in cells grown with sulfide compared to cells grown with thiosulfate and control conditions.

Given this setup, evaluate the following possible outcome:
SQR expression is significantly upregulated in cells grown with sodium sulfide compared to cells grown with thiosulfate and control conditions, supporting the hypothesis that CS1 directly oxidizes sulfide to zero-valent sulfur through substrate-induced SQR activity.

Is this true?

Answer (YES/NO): NO